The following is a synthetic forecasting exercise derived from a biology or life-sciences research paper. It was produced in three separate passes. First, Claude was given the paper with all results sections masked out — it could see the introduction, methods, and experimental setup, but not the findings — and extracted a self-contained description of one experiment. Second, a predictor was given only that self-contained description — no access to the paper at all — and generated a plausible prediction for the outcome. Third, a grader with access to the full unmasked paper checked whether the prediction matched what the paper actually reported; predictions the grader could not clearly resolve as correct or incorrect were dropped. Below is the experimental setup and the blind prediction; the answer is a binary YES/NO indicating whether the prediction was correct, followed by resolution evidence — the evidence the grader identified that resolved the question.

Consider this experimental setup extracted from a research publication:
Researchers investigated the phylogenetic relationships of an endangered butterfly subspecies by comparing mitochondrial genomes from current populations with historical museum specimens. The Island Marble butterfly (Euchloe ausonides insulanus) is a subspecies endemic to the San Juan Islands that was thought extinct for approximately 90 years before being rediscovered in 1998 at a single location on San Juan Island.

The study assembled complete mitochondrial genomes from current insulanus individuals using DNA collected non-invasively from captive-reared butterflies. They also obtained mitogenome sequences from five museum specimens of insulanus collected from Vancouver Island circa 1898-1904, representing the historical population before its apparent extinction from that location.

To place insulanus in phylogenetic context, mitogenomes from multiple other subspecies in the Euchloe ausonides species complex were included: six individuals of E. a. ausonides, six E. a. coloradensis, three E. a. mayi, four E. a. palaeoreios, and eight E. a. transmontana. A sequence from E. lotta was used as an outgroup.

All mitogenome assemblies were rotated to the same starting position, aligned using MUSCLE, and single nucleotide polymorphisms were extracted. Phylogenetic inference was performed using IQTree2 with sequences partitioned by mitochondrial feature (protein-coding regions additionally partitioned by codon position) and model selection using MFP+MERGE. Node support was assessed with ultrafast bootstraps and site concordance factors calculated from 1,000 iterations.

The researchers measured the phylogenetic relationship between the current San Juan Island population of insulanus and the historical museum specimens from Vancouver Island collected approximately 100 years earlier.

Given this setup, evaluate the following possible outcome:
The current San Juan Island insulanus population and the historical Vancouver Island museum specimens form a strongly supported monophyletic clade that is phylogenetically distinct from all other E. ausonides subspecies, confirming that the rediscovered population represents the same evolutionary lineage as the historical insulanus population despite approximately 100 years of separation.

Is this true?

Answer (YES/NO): YES